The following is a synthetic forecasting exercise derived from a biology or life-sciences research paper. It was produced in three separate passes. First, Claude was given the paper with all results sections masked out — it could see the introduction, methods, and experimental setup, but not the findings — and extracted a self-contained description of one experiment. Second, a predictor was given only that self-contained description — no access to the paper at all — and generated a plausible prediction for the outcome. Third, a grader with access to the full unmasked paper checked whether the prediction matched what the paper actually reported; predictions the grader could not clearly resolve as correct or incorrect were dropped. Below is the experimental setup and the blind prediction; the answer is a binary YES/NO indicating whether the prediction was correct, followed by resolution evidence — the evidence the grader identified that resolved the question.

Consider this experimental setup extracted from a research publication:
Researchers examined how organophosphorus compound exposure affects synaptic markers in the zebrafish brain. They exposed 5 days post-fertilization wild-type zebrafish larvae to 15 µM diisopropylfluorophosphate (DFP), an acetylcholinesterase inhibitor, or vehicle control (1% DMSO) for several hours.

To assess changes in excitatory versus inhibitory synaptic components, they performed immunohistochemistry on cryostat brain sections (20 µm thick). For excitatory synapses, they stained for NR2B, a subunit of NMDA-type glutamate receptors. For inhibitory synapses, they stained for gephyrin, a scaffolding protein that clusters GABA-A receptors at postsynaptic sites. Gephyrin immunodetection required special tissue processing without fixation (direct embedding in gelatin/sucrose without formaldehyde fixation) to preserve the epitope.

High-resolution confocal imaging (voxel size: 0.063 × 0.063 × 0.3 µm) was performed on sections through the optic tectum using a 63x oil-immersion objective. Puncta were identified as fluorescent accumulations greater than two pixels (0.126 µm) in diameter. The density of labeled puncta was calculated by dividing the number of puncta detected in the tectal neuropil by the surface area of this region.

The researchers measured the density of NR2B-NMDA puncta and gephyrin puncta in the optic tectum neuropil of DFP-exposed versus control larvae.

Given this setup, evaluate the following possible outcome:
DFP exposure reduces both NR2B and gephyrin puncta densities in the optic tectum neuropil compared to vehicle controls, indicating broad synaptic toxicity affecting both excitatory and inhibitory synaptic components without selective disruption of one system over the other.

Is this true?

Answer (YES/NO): NO